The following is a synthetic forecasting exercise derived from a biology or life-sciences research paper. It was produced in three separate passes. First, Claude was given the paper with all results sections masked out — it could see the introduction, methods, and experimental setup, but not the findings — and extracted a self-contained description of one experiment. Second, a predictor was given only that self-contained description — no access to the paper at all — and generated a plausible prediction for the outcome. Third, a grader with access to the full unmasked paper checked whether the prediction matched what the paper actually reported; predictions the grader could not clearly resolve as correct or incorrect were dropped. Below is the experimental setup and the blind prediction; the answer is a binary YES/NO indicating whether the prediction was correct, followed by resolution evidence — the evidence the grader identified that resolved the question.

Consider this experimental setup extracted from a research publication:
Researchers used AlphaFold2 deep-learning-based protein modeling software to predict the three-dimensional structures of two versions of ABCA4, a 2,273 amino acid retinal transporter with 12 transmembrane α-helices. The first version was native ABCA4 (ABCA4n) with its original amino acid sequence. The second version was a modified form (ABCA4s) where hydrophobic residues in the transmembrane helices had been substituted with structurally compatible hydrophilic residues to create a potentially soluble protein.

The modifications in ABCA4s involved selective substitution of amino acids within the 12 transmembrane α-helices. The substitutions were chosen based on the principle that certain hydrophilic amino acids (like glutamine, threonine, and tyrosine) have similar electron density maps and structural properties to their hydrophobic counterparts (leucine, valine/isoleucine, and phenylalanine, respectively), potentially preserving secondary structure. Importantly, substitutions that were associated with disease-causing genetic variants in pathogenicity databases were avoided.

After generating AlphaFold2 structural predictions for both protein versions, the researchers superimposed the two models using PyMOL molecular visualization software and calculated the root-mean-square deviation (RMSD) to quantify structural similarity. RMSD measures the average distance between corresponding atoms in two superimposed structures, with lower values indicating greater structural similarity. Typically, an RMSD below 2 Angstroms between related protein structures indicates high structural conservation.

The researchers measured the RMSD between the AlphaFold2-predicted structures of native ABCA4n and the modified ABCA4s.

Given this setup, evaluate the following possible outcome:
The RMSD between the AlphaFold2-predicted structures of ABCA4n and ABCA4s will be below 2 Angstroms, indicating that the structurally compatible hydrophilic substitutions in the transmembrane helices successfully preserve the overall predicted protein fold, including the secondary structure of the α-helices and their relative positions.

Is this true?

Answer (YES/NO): YES